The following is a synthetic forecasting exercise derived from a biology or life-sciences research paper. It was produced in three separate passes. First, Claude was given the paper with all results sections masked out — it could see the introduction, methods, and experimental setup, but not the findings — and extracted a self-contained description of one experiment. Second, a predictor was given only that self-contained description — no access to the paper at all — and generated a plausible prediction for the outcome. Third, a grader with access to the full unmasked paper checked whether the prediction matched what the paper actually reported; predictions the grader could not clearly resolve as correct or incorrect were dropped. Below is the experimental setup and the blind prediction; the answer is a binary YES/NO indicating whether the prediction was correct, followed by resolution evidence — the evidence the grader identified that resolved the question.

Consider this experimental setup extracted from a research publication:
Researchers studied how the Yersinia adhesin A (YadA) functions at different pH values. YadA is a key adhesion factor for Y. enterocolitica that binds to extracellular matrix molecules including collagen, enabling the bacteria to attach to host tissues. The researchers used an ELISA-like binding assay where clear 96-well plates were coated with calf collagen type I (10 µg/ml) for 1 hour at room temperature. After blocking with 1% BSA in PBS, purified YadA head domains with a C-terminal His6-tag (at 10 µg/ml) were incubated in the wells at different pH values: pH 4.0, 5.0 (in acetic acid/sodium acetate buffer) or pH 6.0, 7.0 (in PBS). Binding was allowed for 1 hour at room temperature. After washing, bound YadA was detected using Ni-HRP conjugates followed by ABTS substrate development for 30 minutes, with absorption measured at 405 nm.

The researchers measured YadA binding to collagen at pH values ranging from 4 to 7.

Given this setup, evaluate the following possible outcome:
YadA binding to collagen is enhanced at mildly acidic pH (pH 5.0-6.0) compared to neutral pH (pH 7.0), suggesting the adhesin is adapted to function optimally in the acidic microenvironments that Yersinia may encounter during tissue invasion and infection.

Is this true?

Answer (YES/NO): NO